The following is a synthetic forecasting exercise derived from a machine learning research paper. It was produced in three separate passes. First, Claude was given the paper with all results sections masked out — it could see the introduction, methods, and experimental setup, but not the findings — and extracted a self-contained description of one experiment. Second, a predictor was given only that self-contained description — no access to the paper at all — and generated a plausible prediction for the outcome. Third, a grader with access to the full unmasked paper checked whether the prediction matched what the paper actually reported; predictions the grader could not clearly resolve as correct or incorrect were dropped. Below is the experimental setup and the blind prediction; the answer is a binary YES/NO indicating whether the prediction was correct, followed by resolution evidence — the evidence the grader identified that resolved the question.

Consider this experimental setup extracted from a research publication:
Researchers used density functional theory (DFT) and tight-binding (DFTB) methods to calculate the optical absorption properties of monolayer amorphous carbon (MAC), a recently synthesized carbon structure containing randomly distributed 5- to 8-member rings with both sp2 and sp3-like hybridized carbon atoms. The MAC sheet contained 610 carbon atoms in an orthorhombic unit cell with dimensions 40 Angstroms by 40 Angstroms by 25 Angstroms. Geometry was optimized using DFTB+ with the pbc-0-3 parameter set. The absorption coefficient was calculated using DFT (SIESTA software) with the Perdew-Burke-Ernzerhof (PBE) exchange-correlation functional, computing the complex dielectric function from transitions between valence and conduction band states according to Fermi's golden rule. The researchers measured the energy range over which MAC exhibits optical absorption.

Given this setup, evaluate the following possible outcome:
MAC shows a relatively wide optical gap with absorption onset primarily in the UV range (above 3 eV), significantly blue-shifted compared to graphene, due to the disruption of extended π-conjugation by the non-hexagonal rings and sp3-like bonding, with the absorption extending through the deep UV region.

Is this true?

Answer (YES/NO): NO